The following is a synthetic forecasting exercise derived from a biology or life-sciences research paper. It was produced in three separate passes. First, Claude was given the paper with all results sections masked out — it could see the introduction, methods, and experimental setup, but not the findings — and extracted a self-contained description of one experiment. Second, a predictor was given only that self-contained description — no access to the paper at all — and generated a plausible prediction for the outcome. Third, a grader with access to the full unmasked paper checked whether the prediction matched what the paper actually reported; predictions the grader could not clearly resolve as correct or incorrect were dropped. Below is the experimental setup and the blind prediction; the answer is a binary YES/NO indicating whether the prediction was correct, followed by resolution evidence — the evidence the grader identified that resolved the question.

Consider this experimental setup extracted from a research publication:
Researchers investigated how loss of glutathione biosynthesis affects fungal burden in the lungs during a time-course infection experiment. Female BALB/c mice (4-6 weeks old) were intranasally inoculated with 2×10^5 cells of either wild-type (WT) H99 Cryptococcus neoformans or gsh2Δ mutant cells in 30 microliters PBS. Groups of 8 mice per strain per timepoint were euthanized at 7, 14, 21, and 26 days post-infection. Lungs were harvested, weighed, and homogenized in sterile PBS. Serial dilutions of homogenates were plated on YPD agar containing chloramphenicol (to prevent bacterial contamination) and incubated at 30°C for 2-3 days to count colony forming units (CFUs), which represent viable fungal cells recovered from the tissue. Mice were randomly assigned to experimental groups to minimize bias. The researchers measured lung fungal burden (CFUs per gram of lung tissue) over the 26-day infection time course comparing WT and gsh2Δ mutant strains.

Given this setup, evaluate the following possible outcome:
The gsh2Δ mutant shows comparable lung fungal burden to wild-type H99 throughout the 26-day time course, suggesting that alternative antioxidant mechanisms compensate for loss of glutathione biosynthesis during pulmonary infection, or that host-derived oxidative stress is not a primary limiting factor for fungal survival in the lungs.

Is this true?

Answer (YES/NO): NO